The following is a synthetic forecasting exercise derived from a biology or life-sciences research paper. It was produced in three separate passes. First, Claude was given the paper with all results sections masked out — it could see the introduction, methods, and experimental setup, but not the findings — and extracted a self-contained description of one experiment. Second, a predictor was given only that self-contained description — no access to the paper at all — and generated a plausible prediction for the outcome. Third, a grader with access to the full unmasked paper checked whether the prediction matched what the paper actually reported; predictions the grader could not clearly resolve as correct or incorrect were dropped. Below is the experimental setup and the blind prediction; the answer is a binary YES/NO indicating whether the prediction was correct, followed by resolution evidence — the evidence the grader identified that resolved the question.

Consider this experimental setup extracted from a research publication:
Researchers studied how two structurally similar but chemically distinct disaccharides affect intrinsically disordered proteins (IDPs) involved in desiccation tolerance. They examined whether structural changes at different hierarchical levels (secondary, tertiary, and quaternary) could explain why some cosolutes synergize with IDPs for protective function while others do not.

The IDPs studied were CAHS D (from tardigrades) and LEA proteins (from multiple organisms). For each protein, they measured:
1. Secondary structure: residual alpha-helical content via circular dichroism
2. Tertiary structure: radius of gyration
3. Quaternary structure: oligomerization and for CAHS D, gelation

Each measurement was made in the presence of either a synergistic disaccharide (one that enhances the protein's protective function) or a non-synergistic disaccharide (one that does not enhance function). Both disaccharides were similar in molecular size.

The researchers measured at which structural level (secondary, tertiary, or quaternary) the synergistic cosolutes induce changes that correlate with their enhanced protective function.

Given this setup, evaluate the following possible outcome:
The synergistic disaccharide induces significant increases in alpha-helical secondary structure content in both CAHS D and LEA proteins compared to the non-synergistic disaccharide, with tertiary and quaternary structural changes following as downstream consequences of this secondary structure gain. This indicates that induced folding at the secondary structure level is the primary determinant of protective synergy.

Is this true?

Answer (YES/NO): NO